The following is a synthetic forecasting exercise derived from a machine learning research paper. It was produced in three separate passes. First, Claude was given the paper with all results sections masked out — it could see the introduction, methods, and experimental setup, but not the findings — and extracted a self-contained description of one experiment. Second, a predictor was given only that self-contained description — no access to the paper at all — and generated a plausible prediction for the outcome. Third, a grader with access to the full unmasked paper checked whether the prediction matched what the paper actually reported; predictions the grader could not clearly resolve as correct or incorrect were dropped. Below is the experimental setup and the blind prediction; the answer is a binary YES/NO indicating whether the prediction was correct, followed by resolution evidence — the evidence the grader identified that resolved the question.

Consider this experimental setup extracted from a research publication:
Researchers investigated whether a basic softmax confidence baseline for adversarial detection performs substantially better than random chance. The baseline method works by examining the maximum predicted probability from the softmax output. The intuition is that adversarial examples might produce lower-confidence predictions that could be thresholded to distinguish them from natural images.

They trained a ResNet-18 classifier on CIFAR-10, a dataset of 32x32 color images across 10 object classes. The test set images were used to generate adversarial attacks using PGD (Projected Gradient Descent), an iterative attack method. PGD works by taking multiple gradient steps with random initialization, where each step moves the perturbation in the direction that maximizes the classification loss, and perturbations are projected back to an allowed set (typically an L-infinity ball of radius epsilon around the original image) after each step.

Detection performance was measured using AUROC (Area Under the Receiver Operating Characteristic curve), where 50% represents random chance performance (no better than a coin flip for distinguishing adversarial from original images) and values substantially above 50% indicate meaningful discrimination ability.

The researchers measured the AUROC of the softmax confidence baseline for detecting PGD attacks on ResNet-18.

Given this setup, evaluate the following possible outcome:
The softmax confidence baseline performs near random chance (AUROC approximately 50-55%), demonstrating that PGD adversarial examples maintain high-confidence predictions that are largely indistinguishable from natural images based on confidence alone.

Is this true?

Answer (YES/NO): YES